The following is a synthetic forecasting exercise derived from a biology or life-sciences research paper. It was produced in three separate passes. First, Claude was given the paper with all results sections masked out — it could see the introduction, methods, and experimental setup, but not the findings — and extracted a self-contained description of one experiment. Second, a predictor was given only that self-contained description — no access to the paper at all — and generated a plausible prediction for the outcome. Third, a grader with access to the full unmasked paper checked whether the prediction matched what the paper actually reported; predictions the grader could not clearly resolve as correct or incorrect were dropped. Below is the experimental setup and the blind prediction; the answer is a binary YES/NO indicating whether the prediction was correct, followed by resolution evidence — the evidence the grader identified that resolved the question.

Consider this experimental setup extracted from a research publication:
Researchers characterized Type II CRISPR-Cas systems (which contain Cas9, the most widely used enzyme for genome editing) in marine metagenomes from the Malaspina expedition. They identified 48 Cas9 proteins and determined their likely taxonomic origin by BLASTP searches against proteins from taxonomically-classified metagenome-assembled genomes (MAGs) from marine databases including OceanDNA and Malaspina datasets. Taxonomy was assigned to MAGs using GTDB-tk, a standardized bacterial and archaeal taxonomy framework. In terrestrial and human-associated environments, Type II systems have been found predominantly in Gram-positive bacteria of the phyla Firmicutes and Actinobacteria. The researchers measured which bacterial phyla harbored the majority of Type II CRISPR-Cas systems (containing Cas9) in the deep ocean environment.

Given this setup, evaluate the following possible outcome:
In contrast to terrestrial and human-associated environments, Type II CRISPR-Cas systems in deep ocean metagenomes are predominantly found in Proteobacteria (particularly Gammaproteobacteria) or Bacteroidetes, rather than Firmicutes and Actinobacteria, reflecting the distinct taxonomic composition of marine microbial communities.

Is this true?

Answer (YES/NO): YES